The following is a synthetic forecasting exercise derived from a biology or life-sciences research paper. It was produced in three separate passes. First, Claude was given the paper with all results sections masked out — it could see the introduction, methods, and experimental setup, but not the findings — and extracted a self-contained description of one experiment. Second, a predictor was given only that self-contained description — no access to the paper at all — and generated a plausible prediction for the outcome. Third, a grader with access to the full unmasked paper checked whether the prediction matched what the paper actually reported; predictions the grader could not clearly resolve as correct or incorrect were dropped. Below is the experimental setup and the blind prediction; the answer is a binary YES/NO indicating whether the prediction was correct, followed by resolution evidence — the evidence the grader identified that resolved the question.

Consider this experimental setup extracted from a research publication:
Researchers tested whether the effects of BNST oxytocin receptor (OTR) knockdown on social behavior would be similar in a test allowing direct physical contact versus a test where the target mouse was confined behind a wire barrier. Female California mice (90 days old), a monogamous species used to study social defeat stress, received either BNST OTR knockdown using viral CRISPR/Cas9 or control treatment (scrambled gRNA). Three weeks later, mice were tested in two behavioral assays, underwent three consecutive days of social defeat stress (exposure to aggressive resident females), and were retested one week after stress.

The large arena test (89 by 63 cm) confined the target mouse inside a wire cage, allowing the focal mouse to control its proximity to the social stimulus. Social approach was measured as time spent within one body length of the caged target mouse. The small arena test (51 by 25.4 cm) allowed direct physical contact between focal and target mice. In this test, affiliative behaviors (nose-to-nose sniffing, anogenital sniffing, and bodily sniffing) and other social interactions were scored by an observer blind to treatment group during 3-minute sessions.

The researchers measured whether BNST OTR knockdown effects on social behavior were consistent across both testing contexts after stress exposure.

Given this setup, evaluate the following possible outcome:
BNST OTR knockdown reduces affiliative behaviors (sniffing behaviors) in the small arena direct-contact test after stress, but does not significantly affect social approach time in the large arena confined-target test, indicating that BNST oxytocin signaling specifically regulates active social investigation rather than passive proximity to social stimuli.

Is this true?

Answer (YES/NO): NO